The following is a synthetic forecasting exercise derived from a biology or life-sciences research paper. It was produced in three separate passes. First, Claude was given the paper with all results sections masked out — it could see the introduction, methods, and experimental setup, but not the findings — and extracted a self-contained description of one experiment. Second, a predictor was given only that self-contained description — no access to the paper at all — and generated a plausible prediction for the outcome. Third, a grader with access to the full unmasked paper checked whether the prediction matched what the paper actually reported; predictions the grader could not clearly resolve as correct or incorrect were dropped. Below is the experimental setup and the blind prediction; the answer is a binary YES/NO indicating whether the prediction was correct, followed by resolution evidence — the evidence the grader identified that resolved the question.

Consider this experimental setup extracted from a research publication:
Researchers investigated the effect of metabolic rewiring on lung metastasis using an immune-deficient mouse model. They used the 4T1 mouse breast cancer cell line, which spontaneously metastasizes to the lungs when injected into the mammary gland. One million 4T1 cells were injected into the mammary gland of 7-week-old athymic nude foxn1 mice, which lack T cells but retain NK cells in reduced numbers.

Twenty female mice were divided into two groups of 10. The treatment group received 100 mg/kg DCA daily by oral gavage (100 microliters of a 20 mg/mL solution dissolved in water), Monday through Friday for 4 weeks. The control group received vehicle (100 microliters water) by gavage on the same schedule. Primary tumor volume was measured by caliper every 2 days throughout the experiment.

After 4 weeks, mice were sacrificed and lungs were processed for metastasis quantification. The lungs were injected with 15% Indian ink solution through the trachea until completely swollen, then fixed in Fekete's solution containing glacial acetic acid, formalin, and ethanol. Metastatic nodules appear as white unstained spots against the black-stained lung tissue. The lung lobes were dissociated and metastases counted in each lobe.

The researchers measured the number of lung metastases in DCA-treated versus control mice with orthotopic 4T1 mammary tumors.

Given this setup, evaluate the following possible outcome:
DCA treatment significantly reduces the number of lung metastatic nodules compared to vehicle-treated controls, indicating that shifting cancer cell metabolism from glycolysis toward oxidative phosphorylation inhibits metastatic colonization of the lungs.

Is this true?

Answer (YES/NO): NO